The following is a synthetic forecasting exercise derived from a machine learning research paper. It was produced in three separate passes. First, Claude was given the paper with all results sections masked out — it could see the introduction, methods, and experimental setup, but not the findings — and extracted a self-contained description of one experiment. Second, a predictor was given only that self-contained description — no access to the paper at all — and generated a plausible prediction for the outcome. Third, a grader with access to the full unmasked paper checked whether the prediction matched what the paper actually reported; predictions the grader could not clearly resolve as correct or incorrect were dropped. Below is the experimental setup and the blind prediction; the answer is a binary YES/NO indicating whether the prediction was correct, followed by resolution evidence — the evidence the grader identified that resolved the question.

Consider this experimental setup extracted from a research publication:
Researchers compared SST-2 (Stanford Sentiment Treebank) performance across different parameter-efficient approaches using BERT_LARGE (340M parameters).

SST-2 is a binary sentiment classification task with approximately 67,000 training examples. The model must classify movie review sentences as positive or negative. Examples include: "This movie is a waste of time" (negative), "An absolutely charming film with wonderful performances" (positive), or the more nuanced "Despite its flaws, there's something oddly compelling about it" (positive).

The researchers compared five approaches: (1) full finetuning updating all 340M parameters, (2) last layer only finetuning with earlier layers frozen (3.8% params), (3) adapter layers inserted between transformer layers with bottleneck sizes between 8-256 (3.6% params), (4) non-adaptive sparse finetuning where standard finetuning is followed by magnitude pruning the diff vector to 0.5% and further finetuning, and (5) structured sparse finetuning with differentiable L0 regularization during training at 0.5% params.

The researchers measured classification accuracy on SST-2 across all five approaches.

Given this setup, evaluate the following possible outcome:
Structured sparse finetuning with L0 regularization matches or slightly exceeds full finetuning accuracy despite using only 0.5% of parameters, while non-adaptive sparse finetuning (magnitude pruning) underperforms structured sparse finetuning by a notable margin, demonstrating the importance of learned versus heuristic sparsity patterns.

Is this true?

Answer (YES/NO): YES